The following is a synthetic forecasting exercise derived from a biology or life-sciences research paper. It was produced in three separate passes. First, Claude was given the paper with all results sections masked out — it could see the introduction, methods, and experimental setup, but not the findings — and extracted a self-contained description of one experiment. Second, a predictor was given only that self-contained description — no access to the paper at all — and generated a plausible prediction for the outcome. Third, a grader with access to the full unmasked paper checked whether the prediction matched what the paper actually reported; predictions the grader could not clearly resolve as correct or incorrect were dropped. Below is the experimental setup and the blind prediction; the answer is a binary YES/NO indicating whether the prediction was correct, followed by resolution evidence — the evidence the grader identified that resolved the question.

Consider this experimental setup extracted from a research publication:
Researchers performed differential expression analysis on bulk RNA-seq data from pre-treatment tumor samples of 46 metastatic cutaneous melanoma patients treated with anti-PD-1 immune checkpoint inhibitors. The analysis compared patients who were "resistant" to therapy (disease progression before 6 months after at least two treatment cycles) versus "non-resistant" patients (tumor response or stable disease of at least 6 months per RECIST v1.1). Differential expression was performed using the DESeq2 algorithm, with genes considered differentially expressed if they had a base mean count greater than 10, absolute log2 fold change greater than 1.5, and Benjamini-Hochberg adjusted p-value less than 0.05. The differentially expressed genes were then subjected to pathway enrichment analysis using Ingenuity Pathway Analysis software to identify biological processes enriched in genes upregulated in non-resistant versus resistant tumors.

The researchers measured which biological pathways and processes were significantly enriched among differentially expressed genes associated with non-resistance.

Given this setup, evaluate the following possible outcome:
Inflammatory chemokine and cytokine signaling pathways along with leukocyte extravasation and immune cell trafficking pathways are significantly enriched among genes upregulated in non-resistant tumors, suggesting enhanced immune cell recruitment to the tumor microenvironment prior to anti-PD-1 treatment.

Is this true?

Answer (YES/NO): NO